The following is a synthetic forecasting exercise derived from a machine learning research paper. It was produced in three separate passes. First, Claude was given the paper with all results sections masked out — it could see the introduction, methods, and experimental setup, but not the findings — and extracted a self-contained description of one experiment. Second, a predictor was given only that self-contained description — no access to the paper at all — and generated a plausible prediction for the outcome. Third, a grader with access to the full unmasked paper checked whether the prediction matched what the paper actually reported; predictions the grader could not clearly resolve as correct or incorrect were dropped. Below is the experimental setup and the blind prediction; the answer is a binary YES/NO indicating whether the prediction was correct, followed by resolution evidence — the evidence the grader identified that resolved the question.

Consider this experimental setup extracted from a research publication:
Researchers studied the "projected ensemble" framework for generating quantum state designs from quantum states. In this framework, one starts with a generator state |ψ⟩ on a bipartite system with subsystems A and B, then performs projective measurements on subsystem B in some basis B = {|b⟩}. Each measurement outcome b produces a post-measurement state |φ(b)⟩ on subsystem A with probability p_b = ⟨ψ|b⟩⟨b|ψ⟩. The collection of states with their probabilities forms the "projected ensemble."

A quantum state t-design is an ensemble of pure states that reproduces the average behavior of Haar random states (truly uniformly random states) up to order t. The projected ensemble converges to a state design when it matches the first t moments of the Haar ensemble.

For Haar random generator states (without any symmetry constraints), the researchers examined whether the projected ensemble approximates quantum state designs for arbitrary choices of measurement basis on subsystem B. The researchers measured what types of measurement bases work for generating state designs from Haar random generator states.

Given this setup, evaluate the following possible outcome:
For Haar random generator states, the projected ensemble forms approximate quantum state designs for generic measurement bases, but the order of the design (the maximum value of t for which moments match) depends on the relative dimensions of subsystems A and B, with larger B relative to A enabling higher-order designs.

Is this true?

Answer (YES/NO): NO